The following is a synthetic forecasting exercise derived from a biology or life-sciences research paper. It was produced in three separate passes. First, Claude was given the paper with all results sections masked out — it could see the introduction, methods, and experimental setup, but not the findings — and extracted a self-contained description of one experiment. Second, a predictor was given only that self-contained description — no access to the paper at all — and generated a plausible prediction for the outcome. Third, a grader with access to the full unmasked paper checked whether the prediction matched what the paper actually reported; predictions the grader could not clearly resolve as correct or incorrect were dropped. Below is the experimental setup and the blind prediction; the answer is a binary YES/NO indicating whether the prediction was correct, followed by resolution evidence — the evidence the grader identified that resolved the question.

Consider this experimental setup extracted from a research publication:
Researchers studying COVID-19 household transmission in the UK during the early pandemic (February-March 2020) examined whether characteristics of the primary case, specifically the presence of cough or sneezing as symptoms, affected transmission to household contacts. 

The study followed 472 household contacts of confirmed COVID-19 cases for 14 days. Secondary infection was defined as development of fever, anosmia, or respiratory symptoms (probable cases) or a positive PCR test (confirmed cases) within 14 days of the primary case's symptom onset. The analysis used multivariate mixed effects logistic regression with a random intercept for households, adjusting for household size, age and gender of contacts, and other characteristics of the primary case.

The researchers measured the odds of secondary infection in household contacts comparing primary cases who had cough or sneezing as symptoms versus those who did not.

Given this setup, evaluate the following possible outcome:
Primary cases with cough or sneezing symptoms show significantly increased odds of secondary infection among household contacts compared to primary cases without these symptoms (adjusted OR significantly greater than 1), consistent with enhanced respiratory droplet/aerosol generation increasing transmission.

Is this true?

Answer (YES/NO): NO